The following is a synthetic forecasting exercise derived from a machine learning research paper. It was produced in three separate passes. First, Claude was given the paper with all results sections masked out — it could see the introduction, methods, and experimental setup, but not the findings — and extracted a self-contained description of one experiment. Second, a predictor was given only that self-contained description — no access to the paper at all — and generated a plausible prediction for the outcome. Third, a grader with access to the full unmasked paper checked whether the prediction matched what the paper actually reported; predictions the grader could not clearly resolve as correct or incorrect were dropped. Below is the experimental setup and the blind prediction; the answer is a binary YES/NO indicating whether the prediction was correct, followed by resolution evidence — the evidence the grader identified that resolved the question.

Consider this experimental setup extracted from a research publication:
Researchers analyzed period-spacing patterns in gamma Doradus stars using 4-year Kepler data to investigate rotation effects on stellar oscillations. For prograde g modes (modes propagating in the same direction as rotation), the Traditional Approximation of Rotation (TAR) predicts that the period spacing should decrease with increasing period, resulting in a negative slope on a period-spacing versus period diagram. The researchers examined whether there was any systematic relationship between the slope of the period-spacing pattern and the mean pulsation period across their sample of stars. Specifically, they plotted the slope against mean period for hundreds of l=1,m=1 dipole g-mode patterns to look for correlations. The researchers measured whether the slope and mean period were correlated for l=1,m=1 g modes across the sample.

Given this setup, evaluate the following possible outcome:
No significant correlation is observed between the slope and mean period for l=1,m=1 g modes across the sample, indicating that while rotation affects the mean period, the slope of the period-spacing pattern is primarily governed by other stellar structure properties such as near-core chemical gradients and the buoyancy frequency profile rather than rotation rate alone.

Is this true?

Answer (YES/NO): NO